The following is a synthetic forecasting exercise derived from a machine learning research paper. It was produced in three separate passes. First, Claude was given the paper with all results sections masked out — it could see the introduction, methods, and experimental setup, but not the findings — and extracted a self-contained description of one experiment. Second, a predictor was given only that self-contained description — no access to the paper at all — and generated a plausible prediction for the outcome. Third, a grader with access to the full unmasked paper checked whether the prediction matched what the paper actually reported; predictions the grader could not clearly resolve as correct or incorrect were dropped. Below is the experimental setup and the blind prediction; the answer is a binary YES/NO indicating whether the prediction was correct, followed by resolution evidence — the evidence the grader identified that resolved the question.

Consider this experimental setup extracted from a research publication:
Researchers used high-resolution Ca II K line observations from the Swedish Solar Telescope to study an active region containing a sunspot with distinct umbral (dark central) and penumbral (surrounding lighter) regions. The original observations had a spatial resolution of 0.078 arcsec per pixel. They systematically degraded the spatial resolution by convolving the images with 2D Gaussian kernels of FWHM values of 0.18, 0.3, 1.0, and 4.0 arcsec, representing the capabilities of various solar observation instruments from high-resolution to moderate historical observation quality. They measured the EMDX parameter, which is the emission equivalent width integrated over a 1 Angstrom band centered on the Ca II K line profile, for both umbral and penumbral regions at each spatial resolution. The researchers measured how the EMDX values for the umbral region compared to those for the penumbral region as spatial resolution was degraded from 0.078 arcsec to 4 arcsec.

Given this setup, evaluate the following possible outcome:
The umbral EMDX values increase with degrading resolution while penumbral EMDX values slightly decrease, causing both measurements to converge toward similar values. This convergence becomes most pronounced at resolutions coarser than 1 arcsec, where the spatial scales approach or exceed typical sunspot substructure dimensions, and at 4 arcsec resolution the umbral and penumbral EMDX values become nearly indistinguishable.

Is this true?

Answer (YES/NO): NO